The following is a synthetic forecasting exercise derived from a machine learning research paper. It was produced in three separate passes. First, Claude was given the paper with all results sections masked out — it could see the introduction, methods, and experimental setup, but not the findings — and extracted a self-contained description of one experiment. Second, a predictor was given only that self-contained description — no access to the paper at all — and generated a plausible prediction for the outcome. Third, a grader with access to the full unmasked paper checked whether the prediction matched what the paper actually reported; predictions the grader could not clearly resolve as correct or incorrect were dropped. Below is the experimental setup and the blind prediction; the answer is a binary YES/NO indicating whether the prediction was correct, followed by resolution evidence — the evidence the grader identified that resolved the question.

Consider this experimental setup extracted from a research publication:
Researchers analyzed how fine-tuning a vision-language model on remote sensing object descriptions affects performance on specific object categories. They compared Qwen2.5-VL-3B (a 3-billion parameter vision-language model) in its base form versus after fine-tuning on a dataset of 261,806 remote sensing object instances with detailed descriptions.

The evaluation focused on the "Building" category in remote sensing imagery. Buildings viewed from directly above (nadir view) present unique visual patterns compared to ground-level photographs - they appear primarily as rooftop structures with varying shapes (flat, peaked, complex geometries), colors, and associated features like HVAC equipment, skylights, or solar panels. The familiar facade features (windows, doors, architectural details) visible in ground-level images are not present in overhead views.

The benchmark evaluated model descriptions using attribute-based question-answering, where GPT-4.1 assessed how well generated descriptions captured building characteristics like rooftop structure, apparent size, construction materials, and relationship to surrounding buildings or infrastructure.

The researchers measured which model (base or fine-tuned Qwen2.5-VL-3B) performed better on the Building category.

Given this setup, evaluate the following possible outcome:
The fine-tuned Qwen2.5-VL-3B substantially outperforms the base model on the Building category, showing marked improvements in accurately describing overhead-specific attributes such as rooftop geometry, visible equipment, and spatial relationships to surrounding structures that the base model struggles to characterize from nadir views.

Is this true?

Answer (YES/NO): NO